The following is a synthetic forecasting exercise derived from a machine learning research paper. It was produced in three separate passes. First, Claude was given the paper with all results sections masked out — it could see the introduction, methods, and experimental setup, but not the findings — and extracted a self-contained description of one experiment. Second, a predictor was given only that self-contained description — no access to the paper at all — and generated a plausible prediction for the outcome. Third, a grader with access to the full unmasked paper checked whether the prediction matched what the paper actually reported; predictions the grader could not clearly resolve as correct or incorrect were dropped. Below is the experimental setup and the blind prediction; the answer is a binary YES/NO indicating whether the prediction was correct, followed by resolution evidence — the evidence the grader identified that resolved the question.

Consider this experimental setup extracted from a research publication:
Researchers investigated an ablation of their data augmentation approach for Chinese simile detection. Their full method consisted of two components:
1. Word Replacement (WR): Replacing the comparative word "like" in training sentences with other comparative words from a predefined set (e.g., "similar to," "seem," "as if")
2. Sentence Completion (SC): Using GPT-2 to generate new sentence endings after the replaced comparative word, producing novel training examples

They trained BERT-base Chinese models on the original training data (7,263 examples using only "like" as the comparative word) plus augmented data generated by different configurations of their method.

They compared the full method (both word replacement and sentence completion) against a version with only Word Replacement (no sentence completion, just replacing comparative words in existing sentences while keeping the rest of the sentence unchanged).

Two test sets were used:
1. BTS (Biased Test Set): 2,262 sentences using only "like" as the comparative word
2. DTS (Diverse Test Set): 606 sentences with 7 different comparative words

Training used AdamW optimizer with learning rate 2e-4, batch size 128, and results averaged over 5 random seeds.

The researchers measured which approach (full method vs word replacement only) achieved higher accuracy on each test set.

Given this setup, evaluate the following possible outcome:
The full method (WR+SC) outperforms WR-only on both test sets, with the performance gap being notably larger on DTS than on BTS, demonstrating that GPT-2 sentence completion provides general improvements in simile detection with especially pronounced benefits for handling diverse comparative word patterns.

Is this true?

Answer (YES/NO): NO